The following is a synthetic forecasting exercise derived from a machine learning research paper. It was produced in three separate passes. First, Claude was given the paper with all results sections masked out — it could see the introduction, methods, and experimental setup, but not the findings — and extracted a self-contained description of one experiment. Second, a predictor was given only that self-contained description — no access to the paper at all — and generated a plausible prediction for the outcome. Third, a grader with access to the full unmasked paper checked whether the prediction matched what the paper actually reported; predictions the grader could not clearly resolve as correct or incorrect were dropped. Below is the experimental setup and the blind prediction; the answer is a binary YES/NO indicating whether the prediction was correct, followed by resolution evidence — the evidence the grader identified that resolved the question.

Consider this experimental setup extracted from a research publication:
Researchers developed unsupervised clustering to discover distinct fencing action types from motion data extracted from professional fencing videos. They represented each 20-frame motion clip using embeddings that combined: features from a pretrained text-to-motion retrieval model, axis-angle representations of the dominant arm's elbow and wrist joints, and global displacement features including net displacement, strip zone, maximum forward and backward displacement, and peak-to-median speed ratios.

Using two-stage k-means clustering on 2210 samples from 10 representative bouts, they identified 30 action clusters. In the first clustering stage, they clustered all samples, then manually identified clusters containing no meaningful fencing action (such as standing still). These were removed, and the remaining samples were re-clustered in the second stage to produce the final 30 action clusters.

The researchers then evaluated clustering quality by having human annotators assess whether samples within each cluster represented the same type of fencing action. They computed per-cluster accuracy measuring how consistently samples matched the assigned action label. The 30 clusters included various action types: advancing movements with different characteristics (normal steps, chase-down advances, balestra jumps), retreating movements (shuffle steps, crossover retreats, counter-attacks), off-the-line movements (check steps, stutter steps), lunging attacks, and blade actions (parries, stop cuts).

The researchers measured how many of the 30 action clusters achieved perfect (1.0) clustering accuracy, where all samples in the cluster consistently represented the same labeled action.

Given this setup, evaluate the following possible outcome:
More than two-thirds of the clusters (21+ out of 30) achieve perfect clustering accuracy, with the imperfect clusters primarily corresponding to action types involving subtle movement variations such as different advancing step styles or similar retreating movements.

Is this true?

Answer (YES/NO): NO